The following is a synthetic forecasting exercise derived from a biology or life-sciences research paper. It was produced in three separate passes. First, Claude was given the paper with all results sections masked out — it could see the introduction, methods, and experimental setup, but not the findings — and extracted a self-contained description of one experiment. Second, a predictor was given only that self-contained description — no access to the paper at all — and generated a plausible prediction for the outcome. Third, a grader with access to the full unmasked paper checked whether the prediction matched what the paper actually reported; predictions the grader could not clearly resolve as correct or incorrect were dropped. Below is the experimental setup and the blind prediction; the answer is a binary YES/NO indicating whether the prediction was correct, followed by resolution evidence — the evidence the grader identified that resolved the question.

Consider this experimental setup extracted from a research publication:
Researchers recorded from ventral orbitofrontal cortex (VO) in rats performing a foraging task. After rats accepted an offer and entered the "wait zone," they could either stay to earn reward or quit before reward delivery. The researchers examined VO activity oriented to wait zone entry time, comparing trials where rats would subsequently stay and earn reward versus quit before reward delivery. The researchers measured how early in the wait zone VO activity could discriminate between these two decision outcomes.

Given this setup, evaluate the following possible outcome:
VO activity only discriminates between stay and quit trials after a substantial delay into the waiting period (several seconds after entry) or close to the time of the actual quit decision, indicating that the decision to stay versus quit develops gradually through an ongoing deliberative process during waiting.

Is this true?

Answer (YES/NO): NO